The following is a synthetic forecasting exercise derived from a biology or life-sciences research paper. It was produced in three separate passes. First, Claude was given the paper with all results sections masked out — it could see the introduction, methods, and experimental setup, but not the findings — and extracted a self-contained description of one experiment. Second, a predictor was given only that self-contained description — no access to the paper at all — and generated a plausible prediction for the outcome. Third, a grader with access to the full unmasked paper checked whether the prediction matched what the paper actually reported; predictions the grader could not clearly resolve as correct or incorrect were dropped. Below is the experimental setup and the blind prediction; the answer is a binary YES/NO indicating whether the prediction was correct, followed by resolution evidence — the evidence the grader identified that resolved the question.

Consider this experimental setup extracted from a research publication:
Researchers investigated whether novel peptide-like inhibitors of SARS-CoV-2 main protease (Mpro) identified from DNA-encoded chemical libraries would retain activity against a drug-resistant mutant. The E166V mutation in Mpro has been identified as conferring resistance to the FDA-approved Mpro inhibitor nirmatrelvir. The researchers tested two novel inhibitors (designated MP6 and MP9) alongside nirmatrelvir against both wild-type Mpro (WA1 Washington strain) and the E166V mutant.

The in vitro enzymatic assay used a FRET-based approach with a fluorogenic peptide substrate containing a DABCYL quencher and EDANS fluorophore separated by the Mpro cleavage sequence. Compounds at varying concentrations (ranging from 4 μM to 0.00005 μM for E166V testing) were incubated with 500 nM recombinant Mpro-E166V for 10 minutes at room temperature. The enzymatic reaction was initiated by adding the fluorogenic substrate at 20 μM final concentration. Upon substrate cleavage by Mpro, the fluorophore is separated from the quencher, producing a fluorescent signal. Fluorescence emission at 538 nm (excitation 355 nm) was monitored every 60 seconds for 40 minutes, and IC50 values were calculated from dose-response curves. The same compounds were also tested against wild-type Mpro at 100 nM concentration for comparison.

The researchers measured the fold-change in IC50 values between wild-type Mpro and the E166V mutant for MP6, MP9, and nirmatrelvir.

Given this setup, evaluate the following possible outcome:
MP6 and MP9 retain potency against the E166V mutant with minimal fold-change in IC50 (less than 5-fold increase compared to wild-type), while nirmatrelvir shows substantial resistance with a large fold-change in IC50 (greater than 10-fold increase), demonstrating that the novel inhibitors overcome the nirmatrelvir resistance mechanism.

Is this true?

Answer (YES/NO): NO